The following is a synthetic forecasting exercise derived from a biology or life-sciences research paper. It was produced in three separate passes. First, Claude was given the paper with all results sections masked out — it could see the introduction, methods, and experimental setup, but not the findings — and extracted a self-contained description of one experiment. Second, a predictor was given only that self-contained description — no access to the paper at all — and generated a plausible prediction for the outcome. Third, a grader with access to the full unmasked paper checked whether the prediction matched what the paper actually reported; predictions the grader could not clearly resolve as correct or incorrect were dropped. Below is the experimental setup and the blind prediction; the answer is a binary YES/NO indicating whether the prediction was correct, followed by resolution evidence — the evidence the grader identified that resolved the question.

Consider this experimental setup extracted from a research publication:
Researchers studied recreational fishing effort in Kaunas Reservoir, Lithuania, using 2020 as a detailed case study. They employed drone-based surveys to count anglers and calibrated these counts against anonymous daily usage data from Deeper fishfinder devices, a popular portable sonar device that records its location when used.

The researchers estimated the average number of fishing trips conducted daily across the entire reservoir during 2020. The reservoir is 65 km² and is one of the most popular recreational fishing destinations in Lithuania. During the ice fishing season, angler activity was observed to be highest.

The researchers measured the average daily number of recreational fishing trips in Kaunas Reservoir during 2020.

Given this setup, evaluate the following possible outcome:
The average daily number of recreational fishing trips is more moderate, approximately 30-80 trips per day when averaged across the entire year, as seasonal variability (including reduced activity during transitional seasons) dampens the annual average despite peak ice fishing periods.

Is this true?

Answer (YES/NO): NO